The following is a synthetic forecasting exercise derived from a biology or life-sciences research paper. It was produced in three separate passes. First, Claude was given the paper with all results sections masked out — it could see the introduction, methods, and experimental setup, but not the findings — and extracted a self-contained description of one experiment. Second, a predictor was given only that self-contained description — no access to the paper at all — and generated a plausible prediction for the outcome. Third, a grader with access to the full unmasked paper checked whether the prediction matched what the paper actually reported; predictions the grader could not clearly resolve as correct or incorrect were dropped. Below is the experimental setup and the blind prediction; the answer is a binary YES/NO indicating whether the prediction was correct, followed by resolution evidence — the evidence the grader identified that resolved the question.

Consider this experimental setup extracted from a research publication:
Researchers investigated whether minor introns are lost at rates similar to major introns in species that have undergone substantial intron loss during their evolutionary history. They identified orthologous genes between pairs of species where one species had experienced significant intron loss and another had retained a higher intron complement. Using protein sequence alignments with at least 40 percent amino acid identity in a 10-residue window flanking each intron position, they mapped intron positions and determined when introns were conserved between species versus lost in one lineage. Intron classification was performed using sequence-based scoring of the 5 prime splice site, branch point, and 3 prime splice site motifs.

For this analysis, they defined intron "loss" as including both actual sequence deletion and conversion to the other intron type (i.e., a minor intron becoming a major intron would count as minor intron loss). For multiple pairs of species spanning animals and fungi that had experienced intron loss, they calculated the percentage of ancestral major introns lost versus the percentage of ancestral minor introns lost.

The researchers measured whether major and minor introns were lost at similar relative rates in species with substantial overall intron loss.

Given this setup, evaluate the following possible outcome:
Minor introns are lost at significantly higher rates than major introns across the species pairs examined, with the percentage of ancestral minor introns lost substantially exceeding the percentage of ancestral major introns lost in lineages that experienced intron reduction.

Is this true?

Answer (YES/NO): YES